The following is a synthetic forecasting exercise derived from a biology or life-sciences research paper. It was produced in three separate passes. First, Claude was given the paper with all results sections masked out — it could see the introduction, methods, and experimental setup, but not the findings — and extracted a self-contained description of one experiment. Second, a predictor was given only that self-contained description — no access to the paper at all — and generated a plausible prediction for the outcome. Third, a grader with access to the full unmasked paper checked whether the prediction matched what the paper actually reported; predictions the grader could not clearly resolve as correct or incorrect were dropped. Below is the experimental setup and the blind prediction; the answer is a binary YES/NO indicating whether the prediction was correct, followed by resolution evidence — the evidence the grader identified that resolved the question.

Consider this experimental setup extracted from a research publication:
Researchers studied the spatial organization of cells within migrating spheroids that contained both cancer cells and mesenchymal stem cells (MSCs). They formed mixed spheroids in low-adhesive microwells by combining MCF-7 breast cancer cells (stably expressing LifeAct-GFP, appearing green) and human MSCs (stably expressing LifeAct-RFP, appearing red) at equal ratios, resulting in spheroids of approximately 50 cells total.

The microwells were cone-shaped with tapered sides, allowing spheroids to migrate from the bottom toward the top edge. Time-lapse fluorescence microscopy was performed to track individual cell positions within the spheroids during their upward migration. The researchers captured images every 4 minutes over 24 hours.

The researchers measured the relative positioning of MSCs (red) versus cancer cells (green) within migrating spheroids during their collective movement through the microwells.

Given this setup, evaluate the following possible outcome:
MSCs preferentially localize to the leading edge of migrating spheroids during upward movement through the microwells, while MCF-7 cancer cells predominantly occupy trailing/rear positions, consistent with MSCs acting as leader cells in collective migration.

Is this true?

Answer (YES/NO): YES